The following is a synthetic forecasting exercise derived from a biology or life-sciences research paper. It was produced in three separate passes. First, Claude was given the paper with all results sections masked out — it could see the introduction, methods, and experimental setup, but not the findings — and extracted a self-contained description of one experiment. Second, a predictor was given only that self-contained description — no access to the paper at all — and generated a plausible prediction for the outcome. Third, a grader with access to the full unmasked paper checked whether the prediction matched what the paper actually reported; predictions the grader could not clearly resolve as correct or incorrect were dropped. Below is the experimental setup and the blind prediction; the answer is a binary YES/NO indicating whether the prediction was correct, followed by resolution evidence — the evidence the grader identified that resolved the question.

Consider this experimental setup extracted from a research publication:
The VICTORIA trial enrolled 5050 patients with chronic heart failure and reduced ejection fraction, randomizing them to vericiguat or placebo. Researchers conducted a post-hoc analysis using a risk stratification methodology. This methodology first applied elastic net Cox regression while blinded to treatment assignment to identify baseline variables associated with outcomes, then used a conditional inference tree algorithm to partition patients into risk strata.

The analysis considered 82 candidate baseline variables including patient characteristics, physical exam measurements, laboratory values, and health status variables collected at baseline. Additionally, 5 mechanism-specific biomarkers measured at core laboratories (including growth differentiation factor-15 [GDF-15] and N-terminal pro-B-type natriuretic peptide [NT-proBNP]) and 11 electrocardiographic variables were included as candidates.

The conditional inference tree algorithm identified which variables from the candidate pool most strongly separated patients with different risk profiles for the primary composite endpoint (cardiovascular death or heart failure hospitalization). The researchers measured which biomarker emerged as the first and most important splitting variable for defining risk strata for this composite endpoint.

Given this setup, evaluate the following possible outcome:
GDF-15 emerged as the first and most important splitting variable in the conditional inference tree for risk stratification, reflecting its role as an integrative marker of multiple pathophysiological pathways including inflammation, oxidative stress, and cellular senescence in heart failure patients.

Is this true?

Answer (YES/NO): YES